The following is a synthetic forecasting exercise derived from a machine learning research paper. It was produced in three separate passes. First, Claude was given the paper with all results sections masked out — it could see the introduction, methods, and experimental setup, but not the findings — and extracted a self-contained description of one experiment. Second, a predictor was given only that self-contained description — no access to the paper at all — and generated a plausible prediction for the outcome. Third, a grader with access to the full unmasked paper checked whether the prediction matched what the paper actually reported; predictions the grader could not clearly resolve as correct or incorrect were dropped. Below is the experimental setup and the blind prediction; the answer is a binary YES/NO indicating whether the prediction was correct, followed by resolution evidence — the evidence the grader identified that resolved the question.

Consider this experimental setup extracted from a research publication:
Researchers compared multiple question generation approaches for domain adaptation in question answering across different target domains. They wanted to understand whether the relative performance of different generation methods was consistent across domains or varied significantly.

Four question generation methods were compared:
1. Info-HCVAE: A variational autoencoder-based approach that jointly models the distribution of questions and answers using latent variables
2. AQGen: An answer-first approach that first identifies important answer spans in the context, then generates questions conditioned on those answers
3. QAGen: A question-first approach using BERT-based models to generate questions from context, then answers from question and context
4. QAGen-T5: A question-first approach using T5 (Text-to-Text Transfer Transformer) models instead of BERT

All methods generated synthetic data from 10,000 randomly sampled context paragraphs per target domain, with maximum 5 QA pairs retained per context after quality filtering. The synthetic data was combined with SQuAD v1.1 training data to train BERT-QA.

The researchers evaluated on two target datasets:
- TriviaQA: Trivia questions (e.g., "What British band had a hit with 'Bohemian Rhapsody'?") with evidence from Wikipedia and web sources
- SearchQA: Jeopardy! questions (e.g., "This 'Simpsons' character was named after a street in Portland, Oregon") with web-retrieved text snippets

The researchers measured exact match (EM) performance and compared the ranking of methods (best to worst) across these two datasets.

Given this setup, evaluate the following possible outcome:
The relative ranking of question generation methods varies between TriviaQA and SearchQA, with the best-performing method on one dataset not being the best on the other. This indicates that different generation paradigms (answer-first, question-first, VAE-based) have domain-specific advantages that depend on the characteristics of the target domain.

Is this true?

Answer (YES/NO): YES